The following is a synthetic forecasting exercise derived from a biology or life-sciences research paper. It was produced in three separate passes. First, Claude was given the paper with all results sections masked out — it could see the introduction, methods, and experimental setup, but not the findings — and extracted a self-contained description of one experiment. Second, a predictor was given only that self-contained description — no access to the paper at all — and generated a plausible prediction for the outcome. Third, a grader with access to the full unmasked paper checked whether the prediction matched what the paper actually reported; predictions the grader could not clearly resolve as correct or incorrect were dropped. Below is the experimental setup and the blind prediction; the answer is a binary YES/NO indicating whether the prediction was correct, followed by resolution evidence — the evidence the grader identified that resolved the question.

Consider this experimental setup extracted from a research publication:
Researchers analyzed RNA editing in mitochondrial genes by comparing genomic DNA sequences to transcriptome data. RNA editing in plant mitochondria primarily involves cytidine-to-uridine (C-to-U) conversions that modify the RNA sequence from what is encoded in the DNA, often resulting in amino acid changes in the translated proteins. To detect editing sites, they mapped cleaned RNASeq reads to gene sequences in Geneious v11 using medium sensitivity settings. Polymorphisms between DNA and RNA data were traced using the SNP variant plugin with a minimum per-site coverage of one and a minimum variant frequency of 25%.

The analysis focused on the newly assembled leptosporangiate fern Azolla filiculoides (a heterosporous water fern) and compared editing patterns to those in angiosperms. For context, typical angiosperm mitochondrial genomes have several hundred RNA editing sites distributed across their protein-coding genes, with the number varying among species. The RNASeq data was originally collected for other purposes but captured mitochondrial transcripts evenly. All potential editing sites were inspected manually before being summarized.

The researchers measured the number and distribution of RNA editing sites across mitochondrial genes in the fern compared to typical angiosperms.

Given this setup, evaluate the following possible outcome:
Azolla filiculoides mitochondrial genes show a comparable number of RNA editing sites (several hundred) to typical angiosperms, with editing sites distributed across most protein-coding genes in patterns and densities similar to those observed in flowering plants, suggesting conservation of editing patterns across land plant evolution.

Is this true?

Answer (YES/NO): NO